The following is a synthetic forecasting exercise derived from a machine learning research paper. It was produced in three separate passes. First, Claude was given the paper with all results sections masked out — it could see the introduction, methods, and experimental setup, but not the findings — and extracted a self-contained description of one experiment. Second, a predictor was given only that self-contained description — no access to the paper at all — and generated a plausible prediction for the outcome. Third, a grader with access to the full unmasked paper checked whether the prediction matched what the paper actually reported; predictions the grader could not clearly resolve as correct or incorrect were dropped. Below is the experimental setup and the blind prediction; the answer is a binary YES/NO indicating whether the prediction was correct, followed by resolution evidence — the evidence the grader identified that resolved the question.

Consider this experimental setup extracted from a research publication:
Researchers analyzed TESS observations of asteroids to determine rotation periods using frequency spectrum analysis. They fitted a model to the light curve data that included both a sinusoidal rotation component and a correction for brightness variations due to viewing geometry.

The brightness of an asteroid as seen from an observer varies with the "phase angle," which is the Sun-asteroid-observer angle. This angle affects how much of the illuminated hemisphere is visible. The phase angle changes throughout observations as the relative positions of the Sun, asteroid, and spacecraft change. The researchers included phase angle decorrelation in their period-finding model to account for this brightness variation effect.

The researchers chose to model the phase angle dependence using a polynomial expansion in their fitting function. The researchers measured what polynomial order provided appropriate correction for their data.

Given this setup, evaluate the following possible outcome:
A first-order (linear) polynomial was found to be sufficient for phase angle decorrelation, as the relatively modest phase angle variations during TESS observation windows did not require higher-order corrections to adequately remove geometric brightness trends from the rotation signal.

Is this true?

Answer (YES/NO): NO